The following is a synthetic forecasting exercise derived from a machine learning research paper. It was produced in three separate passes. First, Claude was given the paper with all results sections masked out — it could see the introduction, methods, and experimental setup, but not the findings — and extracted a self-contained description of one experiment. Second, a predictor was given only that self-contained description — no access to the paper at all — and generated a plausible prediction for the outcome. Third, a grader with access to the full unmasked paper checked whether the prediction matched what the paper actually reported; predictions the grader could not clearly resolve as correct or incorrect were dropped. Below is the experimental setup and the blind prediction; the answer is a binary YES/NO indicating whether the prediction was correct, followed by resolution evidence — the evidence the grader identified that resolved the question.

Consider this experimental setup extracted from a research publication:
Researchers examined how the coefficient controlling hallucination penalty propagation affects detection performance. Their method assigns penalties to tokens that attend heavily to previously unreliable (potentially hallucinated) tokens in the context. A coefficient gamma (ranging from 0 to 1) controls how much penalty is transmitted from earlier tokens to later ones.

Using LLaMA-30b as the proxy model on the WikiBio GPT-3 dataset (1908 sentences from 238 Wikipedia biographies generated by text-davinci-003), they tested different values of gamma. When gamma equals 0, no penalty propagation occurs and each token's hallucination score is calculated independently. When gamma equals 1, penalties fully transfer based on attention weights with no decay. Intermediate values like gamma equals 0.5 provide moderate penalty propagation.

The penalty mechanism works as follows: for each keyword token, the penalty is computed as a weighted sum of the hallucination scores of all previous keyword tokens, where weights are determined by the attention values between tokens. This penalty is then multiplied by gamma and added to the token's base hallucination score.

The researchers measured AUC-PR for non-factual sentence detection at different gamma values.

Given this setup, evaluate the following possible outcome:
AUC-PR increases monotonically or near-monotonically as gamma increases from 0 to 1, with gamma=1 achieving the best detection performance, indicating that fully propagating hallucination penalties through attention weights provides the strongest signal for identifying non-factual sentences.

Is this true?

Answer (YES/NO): NO